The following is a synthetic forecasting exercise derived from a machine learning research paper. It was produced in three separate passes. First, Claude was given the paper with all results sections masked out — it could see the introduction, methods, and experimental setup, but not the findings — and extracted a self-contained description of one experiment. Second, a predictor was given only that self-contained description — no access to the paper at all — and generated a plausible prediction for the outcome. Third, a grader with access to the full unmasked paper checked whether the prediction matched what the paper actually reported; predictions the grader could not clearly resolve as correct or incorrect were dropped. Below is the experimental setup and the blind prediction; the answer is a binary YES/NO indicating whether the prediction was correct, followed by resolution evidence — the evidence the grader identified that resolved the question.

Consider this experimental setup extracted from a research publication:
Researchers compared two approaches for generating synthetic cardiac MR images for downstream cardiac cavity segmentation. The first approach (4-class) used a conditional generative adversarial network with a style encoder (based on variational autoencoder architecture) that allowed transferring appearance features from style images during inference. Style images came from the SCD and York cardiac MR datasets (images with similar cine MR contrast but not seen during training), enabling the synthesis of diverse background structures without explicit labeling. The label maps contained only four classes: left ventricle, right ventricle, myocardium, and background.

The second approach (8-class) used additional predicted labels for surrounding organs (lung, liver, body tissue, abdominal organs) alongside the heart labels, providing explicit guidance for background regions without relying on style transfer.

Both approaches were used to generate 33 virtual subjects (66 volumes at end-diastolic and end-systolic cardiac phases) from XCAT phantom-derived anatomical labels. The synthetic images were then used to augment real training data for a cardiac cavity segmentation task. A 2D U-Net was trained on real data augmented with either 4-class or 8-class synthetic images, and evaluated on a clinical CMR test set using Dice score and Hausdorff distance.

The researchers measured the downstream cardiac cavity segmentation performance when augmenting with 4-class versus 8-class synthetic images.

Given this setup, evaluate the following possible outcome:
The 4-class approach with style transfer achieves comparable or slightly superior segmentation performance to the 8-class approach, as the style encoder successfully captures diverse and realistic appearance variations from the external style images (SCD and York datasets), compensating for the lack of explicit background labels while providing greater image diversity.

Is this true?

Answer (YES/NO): NO